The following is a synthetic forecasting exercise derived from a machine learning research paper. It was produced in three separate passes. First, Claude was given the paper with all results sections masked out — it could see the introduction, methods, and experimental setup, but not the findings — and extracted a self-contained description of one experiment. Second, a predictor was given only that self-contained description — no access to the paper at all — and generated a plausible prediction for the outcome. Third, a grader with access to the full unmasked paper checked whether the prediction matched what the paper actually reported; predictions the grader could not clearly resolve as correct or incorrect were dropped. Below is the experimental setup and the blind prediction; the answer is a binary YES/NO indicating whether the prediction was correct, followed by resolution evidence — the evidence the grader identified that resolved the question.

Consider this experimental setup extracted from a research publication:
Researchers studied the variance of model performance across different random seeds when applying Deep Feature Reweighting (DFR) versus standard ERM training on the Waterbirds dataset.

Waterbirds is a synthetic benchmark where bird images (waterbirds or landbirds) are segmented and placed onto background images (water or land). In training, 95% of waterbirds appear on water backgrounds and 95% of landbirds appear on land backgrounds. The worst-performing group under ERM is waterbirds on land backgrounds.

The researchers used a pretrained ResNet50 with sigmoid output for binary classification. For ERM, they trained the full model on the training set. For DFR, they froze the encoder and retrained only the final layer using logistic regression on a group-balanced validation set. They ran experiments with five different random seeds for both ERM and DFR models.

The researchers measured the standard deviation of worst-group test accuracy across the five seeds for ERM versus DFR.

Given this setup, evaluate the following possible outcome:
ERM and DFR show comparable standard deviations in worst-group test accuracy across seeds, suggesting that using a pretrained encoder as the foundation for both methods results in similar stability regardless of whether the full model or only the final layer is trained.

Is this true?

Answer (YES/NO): NO